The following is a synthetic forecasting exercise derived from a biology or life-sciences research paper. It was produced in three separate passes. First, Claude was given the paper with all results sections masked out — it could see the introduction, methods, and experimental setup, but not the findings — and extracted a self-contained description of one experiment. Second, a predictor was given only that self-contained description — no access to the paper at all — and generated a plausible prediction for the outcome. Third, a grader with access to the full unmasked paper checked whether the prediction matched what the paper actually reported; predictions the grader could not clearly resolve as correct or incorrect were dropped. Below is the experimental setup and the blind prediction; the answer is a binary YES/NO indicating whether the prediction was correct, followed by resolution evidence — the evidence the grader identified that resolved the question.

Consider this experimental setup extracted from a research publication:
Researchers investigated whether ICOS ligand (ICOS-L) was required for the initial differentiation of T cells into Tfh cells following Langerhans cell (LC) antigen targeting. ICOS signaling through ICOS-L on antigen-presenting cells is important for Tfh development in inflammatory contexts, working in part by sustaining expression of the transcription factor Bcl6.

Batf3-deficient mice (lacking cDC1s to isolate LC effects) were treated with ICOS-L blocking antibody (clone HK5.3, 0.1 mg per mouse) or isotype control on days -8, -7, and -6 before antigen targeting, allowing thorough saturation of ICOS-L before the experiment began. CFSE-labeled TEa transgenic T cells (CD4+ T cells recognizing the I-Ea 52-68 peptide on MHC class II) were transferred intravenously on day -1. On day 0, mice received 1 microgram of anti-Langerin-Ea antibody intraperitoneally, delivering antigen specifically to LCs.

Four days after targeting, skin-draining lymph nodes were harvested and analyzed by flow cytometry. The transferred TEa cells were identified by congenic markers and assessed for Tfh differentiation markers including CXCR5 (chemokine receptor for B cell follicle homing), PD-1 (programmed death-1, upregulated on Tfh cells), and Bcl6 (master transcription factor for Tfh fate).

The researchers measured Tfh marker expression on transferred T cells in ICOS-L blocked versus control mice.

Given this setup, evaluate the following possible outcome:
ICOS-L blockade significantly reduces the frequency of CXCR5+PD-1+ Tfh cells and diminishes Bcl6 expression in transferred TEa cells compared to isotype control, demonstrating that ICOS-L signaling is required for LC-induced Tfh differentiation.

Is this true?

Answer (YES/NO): NO